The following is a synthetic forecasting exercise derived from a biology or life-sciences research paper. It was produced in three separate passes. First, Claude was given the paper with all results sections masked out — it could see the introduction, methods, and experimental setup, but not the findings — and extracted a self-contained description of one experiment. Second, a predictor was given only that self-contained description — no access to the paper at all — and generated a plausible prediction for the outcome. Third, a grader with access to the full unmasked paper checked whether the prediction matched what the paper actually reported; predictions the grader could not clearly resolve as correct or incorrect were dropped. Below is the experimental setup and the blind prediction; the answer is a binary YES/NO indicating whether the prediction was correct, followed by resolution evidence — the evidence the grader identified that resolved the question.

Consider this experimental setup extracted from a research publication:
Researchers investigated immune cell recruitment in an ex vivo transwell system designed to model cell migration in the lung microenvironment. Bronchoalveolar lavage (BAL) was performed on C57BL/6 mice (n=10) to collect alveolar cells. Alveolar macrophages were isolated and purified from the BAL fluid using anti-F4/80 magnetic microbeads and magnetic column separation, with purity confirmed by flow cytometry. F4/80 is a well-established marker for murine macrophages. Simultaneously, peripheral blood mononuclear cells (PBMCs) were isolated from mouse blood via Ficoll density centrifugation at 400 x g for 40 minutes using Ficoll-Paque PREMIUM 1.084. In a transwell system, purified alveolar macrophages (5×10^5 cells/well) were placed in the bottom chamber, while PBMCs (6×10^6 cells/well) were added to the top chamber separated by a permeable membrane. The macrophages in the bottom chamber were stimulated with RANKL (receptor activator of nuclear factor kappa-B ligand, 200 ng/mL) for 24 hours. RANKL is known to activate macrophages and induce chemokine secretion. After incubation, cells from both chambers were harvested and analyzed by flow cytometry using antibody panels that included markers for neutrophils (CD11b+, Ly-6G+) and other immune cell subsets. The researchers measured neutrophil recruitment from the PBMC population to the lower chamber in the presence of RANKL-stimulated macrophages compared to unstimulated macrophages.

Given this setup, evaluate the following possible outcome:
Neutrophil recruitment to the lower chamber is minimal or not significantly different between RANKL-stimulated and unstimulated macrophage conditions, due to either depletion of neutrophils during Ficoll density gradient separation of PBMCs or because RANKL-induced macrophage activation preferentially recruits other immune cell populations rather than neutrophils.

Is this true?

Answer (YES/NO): NO